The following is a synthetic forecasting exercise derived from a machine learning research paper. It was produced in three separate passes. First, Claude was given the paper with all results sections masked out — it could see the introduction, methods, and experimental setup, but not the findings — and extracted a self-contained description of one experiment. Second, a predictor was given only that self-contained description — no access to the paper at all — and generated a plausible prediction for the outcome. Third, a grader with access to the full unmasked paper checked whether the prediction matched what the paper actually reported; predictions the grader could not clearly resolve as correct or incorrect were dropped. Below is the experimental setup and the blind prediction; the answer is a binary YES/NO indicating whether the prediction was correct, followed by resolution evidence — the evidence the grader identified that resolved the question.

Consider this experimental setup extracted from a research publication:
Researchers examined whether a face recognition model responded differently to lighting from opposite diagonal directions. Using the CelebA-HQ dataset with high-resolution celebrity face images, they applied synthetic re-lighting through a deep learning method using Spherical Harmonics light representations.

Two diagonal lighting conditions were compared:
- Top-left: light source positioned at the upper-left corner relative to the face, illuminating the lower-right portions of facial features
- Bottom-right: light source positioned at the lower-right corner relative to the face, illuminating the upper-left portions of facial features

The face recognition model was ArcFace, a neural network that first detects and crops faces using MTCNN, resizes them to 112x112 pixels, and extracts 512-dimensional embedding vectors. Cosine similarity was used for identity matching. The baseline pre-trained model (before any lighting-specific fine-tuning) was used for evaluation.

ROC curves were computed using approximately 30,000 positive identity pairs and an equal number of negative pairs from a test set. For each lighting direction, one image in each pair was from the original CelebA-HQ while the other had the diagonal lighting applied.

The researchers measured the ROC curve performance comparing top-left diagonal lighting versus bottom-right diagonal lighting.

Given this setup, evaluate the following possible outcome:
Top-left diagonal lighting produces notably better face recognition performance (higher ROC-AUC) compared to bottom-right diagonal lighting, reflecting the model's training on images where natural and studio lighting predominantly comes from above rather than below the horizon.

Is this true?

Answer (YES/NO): YES